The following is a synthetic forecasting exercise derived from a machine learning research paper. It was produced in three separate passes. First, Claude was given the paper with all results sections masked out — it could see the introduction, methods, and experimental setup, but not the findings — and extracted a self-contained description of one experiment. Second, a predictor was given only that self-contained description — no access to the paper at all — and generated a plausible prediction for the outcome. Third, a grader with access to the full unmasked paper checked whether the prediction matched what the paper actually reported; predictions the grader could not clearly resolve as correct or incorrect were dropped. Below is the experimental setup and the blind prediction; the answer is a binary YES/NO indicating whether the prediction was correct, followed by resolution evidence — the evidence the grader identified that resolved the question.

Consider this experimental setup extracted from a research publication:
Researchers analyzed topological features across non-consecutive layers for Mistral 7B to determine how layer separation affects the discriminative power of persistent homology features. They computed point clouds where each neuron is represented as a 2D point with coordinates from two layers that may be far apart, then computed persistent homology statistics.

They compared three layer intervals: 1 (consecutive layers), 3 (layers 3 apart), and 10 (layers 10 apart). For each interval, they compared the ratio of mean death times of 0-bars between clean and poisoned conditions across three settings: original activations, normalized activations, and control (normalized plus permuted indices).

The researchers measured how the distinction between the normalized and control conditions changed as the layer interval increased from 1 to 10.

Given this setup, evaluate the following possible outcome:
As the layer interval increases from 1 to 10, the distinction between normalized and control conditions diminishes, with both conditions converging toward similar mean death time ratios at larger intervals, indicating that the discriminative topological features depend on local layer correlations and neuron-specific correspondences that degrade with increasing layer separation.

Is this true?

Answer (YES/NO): YES